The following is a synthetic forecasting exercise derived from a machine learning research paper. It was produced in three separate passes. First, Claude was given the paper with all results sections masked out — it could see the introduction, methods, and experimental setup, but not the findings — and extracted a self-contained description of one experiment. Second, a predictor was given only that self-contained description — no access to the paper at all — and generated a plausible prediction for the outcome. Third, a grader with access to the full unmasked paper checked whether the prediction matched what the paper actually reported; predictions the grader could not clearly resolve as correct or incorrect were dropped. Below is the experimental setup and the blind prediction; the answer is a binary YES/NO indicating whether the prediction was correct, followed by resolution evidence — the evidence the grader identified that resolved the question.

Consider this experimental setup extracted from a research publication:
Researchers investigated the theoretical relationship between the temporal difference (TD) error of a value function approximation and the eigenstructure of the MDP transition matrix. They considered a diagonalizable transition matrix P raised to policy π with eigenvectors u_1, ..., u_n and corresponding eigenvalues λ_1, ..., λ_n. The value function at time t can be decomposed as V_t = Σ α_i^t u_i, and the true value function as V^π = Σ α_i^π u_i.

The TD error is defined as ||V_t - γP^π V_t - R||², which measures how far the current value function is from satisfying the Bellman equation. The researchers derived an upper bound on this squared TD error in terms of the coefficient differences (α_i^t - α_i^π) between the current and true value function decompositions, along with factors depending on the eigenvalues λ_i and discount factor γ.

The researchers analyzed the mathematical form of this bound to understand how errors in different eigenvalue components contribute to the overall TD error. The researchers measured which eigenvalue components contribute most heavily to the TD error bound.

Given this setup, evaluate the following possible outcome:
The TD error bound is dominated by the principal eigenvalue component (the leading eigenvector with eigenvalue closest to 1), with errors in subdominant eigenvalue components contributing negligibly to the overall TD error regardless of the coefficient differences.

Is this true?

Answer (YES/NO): NO